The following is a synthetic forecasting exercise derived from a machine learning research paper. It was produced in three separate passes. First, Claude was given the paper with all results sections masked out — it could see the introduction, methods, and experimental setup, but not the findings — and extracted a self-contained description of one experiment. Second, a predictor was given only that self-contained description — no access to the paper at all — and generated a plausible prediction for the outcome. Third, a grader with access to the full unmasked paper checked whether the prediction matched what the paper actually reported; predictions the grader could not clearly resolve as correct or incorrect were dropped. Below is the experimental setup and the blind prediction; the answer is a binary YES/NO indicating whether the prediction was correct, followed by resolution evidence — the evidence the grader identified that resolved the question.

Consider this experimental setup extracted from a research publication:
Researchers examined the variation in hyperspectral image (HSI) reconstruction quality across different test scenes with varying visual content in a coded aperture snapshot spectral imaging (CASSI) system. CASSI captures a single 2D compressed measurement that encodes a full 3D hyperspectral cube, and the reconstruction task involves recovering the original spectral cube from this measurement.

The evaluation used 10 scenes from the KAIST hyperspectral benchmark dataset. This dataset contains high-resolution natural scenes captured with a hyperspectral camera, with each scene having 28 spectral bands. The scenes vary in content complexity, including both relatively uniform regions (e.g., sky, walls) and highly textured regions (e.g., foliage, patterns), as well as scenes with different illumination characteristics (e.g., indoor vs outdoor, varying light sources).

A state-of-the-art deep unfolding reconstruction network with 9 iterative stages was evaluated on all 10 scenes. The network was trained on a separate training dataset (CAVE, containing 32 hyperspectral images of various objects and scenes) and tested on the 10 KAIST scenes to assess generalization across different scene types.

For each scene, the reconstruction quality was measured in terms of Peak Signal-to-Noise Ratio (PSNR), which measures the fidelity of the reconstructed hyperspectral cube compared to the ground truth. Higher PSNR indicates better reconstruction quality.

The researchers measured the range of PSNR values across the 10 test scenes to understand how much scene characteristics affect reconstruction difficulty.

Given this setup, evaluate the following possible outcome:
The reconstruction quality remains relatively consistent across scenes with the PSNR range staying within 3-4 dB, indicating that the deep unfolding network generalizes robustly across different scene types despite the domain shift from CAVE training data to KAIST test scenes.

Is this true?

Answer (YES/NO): NO